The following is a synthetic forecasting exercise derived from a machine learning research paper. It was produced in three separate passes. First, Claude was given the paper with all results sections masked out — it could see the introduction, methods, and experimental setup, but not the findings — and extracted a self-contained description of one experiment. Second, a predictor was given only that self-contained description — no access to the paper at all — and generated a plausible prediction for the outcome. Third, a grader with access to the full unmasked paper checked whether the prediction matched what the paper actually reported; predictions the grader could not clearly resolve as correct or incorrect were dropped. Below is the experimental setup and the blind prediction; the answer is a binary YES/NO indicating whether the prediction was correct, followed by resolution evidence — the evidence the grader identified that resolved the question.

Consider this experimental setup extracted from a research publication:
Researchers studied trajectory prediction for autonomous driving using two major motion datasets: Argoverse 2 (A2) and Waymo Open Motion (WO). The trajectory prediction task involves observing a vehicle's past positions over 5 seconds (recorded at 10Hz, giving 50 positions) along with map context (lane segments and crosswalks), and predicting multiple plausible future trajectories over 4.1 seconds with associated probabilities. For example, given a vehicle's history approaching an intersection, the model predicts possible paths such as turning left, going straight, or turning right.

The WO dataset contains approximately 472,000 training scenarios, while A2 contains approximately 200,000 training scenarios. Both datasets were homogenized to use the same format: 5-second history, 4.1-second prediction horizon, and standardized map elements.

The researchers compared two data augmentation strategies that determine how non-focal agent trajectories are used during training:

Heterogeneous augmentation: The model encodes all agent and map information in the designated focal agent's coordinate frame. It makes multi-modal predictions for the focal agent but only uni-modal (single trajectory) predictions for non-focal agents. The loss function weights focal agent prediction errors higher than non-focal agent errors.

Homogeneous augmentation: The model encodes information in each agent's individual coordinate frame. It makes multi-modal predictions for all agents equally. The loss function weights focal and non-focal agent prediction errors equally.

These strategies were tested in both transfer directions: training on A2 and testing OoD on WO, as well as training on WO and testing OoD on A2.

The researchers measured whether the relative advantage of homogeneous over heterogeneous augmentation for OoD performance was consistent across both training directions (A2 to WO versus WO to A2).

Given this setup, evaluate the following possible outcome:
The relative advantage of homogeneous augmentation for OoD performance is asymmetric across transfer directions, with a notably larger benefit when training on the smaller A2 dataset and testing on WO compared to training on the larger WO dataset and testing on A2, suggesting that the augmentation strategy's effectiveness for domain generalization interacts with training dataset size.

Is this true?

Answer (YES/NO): YES